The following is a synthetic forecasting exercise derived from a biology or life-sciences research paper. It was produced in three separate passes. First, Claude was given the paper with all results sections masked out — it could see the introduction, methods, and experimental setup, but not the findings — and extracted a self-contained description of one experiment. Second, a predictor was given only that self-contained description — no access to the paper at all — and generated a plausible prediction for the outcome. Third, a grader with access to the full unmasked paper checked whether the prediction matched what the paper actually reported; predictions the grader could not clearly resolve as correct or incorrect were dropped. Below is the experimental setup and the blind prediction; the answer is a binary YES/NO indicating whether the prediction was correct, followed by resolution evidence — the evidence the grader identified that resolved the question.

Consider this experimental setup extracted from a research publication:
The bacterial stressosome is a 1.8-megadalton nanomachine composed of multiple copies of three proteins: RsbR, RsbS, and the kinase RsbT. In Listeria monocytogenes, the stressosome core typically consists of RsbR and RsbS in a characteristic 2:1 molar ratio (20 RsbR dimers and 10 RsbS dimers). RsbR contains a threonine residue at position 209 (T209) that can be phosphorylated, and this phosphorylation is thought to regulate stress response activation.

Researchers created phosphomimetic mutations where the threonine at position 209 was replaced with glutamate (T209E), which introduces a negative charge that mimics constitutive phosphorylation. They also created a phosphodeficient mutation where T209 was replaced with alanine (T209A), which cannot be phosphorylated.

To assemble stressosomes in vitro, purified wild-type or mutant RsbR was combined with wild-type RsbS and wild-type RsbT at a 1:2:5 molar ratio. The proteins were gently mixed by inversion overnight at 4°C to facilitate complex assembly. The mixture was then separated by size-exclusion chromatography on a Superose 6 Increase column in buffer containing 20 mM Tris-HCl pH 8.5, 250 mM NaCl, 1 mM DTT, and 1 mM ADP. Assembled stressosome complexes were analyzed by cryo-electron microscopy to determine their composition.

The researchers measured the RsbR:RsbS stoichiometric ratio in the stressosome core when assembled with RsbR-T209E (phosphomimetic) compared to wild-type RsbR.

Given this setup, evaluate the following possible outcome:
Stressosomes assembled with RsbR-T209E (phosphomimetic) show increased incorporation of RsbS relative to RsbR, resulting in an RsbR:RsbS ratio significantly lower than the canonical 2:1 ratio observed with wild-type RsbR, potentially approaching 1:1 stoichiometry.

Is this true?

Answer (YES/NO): YES